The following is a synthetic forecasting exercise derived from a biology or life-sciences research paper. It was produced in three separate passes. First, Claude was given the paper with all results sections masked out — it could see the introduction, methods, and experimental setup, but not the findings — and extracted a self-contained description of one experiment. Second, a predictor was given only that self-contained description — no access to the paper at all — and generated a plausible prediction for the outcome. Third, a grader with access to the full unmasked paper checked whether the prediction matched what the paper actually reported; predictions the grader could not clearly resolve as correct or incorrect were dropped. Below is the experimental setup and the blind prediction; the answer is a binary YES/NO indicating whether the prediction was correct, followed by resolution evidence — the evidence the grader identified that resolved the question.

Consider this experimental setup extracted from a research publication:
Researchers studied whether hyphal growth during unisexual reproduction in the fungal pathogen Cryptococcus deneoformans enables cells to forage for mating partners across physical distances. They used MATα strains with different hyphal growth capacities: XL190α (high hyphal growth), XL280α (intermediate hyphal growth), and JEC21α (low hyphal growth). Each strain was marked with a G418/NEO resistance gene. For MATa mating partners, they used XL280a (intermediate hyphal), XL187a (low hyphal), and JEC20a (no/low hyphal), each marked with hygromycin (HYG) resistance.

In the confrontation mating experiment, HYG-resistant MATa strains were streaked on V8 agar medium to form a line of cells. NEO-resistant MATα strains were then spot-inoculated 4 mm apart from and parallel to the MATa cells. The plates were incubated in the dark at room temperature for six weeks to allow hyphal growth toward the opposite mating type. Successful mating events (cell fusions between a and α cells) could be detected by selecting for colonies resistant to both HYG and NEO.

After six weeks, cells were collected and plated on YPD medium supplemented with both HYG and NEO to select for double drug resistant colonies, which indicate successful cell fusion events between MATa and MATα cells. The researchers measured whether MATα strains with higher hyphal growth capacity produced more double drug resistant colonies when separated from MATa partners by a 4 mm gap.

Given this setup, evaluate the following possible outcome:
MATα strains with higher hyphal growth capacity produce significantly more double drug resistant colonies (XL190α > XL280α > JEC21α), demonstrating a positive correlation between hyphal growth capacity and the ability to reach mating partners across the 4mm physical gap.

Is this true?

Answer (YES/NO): YES